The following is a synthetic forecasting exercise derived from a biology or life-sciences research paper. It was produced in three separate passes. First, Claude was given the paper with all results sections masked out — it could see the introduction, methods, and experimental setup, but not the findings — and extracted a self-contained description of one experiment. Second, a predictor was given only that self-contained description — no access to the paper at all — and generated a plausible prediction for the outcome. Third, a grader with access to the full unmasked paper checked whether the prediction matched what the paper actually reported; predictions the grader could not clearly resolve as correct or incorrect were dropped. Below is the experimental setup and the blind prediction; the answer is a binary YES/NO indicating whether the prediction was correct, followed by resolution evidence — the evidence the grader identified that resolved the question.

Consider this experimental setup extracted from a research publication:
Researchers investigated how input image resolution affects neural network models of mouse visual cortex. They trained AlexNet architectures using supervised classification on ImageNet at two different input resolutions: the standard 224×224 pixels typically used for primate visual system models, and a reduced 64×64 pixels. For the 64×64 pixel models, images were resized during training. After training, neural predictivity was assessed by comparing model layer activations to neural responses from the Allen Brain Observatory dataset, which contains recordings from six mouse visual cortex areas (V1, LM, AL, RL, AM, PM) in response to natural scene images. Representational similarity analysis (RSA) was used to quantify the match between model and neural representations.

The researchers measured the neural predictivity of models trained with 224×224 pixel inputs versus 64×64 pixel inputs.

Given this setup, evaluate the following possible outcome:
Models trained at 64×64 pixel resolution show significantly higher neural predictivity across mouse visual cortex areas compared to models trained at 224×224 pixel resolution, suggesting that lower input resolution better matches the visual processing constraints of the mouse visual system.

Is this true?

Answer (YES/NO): YES